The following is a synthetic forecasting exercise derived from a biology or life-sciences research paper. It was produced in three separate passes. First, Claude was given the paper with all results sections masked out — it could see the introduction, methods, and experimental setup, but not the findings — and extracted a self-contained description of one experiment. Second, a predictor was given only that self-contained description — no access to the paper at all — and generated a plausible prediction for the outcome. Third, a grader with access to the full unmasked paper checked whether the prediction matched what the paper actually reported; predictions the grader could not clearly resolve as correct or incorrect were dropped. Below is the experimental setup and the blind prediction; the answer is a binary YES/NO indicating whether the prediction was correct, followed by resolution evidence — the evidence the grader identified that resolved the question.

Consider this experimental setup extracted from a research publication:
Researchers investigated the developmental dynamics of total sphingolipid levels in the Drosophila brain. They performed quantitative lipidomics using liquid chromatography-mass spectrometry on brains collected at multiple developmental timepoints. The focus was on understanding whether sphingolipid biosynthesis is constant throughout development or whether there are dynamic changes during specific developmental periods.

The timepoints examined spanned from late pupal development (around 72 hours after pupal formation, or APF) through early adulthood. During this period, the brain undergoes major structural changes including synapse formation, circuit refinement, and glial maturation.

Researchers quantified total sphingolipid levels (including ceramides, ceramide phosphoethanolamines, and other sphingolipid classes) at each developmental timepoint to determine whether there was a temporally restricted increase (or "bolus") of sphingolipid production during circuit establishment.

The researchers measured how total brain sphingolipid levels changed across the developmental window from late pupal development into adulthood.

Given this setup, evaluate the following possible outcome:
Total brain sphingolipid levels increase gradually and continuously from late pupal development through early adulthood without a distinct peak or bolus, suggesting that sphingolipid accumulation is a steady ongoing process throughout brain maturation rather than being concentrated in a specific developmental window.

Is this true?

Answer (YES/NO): NO